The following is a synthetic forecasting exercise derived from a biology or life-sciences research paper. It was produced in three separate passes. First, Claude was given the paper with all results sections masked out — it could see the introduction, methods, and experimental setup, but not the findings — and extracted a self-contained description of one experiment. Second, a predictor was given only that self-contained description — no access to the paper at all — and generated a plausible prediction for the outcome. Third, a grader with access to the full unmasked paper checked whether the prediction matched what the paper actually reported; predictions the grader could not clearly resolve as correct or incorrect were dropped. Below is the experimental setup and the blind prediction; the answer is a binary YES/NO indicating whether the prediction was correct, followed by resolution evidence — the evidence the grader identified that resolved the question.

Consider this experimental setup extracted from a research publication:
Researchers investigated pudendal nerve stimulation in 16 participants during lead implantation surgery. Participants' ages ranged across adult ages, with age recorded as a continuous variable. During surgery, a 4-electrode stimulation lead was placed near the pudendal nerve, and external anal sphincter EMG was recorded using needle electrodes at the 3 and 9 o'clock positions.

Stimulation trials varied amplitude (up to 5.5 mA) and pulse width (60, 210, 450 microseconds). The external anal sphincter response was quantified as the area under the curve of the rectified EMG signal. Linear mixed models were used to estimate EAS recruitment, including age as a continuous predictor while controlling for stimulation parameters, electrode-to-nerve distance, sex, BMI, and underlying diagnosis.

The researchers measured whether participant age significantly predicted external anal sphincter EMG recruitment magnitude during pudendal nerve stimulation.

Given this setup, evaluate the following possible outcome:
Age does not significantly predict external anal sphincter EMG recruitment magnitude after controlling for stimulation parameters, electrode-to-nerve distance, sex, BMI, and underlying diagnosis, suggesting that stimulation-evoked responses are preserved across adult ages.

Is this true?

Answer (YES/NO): YES